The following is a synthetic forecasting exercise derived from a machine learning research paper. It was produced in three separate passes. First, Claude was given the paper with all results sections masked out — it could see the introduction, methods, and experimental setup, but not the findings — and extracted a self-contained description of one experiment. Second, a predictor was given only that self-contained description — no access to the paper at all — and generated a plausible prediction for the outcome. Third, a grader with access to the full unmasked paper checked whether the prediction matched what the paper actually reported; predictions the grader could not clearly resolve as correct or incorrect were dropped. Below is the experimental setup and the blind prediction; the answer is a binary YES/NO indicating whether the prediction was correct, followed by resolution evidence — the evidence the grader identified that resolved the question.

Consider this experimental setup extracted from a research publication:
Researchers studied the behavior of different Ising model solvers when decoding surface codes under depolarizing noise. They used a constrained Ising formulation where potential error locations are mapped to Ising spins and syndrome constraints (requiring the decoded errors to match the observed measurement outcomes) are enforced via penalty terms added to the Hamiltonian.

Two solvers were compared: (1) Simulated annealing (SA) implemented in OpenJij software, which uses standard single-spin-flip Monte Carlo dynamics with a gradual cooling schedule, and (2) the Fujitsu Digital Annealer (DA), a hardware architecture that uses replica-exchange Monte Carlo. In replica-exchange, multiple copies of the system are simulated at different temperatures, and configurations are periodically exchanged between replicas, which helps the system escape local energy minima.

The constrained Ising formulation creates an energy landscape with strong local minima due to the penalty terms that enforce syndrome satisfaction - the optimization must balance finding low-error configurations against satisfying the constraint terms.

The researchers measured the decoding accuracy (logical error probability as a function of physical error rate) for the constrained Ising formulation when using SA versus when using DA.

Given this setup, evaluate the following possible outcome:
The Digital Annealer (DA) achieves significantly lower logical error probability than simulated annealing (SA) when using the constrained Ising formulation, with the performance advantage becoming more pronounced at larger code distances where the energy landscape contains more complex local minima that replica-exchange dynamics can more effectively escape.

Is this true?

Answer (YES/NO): NO